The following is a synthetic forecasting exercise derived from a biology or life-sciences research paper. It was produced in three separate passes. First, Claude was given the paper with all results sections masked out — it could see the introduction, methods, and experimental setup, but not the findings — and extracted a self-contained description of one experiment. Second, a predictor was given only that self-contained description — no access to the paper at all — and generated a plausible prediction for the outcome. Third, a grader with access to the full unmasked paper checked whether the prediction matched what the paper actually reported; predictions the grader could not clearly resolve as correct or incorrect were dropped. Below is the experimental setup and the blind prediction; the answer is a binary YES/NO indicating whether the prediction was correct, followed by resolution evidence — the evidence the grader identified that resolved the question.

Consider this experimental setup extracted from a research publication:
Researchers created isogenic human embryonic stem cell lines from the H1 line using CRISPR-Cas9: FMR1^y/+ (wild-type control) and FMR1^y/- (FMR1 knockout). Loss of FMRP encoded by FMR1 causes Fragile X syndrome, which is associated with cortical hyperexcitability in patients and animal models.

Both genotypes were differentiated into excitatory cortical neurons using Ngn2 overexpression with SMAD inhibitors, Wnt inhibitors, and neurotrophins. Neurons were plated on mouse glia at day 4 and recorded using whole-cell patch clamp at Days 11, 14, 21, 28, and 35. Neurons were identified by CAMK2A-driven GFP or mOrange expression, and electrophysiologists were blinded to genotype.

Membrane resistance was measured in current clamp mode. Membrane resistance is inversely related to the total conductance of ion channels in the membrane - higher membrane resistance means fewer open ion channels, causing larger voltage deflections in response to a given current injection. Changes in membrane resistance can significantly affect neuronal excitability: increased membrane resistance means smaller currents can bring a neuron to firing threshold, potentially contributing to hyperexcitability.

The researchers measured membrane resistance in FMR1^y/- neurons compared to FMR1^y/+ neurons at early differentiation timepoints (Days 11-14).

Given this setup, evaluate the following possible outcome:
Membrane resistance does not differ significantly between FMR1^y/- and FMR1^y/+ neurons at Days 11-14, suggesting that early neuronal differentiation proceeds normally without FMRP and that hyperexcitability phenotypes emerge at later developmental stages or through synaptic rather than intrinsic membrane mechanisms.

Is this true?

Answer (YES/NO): NO